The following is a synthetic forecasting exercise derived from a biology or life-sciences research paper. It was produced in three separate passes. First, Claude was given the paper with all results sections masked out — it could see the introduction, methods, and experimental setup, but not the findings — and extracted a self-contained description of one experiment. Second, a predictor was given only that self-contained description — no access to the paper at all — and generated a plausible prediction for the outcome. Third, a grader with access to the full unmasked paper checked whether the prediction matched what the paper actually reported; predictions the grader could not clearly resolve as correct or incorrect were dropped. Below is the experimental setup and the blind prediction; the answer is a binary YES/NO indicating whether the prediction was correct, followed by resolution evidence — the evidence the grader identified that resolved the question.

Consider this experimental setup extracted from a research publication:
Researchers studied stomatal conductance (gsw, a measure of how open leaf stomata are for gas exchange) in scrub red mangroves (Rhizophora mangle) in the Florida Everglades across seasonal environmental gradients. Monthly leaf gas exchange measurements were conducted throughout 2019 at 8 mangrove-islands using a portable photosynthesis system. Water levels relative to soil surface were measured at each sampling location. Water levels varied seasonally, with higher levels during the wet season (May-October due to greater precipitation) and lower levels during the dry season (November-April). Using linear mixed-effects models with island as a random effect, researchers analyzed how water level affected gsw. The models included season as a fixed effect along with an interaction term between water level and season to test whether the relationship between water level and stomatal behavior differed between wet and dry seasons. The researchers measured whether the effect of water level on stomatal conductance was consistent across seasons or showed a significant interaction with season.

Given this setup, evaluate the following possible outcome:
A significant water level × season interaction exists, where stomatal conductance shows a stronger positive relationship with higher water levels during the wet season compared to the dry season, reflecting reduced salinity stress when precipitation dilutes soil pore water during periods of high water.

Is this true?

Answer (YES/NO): NO